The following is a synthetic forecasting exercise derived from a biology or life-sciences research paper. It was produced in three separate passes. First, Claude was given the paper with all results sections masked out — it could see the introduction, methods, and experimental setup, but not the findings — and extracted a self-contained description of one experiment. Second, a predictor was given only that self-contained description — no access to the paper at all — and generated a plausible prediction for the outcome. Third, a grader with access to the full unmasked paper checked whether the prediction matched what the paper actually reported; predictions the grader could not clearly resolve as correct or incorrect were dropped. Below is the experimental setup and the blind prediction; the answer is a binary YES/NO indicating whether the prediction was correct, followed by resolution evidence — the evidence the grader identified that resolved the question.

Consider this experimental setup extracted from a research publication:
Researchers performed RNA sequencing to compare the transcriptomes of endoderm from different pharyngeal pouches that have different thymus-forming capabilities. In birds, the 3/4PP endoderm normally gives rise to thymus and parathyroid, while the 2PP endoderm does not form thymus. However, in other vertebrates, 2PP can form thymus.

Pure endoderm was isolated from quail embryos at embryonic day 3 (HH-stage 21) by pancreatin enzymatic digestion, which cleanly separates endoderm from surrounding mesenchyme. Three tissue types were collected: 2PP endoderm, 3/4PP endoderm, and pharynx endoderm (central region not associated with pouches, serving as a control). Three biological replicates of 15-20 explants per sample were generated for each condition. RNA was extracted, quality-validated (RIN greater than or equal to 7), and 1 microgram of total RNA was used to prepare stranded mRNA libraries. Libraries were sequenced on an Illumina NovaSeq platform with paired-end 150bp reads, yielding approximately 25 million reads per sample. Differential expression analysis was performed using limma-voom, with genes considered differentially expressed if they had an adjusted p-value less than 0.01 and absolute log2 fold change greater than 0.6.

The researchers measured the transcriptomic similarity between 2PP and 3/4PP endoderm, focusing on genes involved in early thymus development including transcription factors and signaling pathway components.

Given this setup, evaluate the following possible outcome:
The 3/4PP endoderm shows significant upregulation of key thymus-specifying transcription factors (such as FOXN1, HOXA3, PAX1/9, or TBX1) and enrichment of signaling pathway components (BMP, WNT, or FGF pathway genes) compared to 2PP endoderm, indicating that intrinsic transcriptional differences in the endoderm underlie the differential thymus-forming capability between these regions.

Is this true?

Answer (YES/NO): NO